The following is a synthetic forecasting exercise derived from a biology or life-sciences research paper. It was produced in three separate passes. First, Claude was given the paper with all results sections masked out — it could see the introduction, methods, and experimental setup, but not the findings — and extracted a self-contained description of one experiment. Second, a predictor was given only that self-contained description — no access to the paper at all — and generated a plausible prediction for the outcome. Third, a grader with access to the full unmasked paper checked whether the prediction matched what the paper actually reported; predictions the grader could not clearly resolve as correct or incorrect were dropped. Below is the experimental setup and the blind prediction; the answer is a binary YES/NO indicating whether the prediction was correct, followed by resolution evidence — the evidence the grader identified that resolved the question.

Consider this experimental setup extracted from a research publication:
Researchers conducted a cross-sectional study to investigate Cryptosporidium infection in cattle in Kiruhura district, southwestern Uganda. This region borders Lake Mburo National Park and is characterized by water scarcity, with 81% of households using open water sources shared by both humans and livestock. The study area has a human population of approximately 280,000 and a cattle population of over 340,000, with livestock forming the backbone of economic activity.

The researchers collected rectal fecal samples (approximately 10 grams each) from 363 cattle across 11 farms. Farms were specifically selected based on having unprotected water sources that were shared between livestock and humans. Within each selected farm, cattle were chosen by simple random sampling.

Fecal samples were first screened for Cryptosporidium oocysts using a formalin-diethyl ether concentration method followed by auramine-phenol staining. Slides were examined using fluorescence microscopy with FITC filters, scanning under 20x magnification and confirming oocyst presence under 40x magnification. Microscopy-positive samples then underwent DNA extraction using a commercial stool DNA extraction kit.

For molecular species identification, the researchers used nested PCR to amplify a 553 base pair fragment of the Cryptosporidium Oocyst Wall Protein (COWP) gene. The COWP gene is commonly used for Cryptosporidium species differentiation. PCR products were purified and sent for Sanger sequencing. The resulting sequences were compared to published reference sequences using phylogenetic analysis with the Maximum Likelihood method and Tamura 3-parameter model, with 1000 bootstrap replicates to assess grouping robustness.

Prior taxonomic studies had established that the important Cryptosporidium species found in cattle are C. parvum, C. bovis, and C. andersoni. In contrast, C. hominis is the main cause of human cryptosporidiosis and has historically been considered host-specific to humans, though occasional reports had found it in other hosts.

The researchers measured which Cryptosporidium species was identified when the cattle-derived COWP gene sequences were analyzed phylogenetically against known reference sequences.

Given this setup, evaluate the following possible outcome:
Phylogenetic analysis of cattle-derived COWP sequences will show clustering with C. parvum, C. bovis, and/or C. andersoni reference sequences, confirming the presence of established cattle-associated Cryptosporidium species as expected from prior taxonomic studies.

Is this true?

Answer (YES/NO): NO